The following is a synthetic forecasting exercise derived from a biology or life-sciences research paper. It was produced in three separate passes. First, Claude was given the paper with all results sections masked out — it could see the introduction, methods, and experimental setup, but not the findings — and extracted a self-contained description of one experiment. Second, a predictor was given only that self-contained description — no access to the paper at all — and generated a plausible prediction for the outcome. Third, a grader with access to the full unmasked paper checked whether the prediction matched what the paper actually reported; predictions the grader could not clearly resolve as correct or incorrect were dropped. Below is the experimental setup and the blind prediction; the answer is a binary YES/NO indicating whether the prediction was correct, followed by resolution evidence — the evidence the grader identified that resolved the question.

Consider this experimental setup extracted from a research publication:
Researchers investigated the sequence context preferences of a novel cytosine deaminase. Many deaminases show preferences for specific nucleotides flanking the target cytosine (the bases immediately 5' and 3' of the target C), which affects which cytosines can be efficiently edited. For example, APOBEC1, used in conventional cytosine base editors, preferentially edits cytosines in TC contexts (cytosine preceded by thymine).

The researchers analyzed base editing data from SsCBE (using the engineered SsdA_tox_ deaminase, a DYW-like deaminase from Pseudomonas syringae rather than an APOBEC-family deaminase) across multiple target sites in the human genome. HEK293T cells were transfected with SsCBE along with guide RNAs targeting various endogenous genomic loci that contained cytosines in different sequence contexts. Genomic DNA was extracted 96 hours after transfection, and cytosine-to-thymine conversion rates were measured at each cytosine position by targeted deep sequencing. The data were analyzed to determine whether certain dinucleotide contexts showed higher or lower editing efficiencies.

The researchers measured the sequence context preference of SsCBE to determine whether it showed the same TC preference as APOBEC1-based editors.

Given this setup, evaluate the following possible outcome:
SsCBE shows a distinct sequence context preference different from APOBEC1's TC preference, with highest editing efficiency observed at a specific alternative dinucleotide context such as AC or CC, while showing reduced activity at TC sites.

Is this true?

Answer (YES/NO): NO